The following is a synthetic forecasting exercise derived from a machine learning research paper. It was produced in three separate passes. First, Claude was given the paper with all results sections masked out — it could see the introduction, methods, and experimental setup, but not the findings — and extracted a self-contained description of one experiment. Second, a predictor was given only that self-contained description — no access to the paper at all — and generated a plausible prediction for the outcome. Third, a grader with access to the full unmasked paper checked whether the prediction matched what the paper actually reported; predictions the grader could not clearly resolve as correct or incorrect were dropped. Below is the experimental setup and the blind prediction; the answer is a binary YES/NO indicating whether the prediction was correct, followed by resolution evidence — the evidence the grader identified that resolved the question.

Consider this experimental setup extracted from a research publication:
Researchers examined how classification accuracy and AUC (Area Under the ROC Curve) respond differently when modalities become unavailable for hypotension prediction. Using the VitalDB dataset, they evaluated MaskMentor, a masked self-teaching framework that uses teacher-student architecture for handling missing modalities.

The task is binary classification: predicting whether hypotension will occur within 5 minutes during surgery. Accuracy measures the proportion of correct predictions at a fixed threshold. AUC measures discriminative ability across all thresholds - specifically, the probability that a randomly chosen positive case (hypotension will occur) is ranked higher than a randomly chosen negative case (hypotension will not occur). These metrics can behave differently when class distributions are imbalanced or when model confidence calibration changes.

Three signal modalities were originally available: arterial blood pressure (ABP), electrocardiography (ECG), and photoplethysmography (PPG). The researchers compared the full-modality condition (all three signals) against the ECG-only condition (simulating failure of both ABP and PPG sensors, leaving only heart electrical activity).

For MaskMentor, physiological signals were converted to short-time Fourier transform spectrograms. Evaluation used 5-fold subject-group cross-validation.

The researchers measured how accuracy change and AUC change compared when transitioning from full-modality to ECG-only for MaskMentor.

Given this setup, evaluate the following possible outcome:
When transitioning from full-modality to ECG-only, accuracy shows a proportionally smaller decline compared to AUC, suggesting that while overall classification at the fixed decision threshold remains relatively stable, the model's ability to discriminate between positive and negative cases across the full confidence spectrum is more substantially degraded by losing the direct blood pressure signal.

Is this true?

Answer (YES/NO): YES